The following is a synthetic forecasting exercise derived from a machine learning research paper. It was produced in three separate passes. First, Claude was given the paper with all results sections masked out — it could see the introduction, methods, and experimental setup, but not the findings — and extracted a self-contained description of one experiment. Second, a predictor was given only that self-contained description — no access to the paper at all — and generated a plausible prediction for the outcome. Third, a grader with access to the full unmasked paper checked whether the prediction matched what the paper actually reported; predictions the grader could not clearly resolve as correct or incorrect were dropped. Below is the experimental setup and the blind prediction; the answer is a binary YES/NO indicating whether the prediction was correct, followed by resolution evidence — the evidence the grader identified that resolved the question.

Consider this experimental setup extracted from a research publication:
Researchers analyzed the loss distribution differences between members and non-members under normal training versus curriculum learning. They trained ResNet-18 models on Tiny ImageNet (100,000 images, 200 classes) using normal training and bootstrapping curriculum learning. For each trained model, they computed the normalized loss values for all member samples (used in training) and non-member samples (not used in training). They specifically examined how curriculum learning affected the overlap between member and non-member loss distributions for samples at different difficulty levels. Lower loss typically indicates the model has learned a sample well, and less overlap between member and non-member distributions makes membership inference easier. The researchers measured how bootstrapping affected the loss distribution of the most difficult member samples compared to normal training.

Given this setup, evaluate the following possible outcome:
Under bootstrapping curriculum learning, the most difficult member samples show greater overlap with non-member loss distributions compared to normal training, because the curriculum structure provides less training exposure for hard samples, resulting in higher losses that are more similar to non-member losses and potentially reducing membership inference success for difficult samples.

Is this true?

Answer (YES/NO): NO